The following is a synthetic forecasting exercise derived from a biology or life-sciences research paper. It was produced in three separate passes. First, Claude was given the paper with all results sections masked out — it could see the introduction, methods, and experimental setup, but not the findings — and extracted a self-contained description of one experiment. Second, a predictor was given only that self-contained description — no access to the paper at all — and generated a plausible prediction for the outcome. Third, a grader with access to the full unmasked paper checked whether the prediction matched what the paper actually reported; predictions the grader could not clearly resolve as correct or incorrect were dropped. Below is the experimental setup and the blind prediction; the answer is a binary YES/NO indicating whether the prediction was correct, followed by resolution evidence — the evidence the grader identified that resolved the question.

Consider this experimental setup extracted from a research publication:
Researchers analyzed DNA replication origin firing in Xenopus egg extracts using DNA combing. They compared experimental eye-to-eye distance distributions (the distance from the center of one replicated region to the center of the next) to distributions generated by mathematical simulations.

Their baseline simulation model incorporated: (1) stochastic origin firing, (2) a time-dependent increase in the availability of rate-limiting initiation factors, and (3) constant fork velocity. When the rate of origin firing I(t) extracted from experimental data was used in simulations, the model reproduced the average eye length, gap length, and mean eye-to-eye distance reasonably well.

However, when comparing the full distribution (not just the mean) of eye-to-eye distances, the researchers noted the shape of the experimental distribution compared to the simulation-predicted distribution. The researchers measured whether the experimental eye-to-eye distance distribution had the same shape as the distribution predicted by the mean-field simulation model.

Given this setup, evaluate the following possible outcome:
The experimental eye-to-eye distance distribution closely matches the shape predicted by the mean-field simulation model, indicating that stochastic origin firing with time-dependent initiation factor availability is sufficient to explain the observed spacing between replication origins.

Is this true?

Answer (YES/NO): NO